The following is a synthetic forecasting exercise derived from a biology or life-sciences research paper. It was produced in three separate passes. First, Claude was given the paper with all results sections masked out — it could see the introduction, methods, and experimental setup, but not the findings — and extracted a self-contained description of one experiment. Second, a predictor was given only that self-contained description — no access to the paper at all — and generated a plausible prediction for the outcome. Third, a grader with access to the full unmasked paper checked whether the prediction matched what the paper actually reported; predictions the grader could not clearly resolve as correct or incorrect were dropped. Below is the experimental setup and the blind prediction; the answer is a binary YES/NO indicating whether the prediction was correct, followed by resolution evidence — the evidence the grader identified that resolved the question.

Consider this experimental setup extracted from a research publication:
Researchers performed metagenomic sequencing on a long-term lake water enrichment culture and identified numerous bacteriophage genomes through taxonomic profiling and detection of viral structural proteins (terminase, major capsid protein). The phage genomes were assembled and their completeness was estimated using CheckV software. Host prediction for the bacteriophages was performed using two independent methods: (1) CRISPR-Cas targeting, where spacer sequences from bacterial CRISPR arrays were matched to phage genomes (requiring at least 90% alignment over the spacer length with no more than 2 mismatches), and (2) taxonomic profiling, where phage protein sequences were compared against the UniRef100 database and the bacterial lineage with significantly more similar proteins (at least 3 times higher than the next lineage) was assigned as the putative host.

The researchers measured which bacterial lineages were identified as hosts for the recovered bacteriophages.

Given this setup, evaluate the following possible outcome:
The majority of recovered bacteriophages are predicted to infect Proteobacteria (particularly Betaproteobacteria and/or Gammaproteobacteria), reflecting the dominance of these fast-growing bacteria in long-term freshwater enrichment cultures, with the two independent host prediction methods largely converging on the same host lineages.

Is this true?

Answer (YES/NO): NO